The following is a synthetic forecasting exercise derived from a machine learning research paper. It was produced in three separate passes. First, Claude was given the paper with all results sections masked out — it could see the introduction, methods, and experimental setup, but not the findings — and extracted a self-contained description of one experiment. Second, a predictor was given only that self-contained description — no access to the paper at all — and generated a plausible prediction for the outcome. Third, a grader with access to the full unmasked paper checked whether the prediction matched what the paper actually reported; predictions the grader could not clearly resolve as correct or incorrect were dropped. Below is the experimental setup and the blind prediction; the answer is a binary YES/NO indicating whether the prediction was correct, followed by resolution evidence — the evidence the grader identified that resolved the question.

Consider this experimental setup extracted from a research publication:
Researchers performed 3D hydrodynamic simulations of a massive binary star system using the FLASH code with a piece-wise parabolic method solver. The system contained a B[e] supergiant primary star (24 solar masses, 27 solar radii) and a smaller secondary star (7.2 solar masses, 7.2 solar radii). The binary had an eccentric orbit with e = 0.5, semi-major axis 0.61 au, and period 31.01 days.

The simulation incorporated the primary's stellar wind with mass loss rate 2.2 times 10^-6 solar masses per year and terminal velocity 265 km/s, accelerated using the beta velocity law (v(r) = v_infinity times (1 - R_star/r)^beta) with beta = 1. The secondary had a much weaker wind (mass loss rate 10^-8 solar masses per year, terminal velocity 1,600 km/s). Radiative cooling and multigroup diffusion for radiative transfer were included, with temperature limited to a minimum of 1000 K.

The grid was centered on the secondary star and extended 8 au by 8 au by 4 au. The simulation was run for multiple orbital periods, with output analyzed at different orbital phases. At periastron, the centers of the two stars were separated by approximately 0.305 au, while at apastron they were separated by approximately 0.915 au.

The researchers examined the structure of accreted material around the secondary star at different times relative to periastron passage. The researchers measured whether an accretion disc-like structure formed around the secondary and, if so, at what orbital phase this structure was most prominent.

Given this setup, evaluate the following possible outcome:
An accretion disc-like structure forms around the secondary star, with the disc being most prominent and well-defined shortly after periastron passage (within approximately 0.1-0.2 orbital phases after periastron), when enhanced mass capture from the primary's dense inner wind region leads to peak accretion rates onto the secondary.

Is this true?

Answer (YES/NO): NO